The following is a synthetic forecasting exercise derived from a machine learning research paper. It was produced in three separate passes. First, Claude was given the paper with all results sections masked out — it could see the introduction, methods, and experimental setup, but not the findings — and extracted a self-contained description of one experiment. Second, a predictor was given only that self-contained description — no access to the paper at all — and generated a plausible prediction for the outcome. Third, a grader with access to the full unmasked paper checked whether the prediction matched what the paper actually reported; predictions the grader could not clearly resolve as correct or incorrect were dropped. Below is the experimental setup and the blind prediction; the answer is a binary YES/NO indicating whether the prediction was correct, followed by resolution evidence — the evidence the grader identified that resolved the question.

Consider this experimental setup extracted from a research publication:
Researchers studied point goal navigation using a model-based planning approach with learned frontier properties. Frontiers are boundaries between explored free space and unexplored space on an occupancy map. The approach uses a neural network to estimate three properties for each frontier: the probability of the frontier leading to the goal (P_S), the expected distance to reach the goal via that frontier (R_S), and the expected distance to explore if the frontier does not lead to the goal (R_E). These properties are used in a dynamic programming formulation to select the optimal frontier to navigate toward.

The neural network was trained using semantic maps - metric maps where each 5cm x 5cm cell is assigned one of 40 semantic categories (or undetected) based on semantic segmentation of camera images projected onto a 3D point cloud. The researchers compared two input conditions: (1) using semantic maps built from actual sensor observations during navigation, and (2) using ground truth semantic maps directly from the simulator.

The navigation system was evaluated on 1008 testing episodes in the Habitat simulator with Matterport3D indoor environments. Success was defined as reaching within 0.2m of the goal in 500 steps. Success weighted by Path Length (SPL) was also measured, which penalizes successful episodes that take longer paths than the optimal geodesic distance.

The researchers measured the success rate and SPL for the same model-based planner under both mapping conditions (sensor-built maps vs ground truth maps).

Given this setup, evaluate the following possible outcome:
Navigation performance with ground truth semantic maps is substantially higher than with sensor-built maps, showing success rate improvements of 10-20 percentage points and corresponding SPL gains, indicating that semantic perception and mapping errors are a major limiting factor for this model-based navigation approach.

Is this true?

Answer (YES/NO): NO